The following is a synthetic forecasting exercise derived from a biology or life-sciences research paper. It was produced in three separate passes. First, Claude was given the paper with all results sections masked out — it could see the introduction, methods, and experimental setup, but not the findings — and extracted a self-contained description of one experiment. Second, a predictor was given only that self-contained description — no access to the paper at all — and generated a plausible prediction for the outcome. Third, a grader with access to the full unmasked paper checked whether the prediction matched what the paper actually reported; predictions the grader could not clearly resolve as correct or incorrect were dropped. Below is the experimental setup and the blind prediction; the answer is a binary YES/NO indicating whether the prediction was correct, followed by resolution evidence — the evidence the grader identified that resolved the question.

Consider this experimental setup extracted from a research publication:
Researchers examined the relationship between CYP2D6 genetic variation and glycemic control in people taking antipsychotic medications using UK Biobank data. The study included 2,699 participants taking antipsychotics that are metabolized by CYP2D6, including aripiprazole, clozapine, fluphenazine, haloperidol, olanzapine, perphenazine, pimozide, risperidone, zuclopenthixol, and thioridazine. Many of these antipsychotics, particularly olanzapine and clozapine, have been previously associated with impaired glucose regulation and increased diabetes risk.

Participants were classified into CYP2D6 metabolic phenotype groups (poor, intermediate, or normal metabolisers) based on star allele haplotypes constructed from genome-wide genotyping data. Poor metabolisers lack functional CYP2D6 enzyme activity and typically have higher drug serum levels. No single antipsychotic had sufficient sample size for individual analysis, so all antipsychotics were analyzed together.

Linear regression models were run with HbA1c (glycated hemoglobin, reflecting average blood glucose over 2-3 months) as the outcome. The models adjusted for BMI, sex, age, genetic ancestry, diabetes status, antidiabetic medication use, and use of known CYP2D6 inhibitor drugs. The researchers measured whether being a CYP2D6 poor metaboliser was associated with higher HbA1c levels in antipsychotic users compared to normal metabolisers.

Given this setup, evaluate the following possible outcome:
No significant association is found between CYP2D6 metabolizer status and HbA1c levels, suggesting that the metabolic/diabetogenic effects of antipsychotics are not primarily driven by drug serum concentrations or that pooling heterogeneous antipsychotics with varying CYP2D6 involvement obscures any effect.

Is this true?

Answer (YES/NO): YES